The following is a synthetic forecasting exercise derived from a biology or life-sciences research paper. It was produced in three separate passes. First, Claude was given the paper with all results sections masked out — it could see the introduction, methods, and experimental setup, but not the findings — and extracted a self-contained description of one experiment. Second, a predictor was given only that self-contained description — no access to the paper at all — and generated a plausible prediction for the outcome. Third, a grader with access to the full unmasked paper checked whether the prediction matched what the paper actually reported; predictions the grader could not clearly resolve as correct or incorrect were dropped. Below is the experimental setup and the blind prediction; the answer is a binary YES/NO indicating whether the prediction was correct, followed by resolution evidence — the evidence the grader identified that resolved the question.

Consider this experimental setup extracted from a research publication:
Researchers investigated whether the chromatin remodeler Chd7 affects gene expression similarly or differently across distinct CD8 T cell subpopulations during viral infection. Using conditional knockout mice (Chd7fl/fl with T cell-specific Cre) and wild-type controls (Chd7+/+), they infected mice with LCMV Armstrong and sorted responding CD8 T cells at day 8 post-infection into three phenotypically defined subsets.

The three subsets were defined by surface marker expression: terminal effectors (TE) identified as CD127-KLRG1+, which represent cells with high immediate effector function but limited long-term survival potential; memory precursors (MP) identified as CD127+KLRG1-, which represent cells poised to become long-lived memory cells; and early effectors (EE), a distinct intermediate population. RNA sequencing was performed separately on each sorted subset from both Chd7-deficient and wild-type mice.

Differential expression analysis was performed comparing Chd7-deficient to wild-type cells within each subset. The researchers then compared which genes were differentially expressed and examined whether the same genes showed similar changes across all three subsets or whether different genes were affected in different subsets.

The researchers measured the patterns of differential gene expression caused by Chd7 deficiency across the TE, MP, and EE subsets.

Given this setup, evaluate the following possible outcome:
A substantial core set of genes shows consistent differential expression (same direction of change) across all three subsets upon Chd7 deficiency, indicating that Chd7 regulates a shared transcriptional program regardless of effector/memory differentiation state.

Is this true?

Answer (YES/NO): NO